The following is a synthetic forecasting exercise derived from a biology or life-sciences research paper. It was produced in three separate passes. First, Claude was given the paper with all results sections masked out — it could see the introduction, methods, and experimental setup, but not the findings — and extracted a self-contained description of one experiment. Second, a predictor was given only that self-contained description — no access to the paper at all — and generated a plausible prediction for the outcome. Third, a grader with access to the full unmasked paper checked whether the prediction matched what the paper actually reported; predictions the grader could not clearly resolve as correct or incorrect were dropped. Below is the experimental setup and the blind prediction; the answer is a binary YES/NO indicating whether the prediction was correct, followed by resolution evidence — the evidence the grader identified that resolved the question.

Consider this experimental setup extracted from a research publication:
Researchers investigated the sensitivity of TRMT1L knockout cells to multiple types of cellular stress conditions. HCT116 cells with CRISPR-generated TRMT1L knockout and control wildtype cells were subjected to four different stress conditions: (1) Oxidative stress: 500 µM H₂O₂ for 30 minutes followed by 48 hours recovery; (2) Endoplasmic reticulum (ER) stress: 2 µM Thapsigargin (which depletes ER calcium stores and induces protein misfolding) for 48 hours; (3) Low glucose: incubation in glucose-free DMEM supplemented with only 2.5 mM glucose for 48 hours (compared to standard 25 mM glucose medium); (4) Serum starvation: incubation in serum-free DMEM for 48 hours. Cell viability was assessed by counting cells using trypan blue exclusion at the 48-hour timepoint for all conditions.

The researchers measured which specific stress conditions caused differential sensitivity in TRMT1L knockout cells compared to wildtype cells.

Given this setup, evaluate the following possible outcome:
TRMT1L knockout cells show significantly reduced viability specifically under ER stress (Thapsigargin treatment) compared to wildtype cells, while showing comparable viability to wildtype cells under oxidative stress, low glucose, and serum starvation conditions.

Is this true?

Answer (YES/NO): NO